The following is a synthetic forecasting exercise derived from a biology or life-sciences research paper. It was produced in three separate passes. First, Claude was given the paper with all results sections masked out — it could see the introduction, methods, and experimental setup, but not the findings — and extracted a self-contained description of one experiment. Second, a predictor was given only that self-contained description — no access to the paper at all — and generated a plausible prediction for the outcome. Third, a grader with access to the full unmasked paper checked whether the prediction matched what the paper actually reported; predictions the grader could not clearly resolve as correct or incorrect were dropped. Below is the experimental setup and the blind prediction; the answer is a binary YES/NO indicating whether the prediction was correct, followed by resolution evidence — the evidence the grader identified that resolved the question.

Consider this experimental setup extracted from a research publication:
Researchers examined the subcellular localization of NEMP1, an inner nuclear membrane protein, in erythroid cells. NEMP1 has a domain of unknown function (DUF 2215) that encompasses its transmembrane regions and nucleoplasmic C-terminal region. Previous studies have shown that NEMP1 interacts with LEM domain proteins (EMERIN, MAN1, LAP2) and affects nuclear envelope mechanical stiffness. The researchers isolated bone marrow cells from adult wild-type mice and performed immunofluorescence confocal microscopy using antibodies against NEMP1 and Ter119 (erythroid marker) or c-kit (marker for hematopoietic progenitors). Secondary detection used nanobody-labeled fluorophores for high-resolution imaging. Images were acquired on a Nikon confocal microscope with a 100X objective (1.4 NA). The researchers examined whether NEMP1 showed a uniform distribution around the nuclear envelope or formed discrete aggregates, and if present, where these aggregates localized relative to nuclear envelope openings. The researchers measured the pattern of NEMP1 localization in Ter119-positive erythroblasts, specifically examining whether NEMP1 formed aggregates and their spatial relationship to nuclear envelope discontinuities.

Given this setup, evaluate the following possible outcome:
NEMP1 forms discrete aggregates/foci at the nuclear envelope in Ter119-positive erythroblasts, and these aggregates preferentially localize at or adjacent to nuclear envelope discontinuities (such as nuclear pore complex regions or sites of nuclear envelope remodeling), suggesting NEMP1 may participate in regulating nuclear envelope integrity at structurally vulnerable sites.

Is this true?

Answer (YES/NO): YES